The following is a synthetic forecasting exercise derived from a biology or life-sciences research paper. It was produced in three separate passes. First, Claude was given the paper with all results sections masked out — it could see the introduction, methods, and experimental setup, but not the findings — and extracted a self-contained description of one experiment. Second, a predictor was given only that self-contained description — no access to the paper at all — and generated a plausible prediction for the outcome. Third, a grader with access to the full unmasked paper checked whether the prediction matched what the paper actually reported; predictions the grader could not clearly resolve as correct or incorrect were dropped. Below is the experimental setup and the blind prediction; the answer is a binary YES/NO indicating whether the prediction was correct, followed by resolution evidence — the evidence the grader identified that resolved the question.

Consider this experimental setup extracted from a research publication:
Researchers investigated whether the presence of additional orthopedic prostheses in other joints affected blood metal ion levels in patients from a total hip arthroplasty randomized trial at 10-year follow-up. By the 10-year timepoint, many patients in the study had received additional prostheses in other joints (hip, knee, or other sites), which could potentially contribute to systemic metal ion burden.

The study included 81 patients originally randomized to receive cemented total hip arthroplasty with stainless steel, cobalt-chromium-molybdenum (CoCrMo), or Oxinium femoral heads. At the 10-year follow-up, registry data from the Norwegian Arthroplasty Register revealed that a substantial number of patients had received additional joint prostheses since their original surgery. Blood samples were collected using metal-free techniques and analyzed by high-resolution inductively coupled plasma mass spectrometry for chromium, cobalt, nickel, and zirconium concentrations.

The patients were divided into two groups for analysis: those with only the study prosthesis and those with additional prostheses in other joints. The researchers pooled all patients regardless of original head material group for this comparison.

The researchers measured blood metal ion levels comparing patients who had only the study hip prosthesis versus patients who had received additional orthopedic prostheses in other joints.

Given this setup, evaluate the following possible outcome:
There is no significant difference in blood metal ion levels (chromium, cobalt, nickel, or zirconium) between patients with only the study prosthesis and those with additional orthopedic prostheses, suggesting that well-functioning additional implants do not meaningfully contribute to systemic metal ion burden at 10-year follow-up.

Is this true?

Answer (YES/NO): YES